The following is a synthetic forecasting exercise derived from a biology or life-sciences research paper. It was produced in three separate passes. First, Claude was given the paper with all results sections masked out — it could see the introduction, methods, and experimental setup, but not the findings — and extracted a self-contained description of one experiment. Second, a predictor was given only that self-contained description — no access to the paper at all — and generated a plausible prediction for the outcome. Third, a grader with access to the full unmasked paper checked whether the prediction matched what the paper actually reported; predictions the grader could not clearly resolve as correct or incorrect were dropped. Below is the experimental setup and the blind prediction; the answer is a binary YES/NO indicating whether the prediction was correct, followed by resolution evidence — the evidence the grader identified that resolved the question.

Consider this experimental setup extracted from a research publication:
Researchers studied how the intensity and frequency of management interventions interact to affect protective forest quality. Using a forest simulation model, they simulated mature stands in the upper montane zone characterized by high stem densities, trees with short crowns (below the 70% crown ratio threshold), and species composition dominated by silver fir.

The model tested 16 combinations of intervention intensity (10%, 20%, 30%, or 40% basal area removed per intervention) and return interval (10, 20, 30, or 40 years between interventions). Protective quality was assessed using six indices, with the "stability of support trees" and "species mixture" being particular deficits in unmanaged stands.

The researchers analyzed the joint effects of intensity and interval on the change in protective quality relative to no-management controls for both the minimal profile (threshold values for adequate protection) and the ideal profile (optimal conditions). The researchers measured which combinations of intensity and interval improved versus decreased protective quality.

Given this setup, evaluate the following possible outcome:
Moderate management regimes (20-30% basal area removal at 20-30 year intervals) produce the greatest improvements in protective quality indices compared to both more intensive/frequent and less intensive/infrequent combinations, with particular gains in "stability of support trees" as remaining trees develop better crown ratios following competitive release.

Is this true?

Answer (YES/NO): NO